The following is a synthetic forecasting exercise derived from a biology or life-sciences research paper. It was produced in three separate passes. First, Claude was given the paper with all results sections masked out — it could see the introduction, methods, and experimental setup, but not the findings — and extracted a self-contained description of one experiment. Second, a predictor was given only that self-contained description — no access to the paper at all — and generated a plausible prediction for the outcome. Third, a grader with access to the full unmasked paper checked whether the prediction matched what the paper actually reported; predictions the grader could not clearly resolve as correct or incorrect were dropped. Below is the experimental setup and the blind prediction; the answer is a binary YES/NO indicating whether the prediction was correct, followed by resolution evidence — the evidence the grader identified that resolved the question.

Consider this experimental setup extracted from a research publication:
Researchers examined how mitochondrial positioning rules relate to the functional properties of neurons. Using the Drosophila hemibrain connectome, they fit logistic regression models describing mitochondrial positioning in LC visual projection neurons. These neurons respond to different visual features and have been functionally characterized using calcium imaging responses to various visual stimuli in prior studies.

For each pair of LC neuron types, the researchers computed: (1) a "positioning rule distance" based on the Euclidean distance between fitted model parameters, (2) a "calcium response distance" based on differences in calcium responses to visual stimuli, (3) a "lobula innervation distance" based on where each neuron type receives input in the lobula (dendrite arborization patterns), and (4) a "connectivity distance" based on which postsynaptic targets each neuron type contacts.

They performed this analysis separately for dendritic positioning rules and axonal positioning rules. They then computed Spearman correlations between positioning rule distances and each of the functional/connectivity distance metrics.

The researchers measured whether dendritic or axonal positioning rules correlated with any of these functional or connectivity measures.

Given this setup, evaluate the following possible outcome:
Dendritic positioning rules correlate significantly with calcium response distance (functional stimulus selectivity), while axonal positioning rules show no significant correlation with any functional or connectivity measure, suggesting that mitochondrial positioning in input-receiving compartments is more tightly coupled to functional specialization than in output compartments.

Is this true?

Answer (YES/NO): YES